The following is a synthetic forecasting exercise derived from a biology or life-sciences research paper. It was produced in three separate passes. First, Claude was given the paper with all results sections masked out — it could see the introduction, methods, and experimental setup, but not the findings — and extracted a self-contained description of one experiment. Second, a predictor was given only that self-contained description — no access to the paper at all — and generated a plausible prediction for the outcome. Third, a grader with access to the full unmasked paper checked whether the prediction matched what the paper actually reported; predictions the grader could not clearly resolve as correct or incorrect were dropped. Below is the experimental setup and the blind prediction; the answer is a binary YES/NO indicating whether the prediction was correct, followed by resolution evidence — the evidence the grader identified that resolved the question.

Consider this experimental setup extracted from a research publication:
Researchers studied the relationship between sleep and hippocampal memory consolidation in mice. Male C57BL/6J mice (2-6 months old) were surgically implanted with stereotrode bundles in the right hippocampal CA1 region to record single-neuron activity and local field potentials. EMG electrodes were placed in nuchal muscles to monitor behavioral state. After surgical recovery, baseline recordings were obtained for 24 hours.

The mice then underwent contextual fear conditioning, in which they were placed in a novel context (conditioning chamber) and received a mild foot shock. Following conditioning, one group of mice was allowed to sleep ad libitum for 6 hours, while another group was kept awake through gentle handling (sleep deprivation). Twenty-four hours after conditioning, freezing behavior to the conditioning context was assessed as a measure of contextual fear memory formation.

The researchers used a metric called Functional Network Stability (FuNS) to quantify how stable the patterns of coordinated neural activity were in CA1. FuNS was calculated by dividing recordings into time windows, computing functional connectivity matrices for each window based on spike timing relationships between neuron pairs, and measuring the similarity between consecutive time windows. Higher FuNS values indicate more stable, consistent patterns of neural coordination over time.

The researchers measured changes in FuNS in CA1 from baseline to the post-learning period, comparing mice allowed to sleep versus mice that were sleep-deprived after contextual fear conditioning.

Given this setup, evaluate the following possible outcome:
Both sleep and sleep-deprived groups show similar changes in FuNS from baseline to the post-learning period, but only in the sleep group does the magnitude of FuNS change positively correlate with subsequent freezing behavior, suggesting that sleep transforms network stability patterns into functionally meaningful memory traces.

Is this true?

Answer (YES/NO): NO